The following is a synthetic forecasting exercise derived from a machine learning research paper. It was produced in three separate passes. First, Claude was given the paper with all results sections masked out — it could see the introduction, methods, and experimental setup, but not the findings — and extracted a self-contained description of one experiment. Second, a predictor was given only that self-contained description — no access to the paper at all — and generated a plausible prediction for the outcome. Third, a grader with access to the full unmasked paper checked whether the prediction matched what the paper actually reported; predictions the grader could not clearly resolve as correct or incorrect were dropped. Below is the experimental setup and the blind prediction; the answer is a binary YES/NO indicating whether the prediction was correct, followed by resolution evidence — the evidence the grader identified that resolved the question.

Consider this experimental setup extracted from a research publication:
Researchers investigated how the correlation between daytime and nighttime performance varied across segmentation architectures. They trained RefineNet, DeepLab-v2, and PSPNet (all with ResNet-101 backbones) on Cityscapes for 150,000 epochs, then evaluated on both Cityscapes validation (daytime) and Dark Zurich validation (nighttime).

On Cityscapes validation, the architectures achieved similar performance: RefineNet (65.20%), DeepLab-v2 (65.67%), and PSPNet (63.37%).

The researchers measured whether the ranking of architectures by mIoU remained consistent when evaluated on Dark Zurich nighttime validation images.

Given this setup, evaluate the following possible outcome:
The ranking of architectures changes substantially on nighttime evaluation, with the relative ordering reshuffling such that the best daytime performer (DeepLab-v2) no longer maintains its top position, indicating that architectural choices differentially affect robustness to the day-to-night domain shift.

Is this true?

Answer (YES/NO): YES